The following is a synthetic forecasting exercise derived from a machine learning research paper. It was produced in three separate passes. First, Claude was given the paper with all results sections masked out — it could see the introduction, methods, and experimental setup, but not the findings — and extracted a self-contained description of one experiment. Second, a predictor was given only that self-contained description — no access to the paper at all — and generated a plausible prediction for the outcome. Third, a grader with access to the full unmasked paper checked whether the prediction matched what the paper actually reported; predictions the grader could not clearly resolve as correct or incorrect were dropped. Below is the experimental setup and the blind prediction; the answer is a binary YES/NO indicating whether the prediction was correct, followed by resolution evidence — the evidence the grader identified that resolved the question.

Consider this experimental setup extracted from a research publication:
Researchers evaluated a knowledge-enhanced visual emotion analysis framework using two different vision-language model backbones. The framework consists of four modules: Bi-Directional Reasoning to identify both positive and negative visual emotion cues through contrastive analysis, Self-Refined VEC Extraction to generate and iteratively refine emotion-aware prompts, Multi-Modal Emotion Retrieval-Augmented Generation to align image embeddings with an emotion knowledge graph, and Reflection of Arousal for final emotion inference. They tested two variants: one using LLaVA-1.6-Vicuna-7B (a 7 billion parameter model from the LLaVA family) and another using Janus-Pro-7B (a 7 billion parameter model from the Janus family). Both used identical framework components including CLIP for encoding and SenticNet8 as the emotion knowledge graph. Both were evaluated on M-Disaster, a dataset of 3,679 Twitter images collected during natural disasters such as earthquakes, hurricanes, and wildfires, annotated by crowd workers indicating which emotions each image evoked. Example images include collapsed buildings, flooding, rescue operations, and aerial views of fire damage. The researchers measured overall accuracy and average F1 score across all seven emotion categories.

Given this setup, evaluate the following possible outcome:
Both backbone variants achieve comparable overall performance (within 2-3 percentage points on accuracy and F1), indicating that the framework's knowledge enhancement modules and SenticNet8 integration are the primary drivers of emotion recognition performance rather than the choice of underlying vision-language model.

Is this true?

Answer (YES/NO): NO